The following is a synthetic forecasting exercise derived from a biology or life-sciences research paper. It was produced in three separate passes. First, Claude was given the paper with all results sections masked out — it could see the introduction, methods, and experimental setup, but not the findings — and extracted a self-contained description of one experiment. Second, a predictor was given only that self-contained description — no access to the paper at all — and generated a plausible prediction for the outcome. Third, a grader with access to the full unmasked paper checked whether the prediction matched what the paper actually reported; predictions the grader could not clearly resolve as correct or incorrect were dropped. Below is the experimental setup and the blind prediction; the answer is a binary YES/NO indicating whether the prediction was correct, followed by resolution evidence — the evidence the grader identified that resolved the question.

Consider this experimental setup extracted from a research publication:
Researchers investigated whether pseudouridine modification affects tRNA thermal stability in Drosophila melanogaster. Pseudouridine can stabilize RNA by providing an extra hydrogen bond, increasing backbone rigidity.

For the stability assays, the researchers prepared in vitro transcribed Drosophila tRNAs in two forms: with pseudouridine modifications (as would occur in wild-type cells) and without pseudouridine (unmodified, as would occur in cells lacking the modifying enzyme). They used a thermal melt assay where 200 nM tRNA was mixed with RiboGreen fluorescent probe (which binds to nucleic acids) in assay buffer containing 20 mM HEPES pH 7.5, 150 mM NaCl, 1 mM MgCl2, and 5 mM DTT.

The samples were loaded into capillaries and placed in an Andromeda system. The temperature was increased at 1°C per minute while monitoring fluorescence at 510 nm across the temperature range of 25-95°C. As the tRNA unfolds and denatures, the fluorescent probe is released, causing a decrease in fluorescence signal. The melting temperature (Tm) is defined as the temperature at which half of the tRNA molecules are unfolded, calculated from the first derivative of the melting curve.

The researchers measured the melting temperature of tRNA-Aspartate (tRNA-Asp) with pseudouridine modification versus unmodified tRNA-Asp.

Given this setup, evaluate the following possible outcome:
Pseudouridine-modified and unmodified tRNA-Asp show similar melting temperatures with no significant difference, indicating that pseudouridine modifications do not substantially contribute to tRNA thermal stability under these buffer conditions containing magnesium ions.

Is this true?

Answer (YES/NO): NO